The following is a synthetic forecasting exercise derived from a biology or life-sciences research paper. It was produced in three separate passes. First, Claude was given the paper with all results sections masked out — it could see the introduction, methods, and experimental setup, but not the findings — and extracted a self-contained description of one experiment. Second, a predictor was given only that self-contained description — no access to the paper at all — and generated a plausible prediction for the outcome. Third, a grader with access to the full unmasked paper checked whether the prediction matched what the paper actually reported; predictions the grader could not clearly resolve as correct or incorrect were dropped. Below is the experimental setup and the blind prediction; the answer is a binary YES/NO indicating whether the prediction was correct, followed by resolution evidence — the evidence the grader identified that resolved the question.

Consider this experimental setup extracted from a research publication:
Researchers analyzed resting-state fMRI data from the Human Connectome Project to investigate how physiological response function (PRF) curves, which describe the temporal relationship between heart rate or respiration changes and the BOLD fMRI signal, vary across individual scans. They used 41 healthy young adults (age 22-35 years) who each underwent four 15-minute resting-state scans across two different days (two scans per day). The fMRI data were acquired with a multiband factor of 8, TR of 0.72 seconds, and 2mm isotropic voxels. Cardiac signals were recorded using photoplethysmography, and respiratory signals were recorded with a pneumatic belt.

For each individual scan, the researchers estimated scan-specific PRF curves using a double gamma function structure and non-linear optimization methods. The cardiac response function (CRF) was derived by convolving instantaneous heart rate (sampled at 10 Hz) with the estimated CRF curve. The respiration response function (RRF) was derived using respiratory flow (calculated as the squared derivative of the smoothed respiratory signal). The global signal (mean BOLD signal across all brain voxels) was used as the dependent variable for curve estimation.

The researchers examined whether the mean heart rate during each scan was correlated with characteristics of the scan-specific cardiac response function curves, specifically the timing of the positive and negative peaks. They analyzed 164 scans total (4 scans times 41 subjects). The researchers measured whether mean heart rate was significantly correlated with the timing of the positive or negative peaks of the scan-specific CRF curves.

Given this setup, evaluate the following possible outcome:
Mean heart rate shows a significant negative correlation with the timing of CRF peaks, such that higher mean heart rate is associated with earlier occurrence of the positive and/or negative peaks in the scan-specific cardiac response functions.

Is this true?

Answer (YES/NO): YES